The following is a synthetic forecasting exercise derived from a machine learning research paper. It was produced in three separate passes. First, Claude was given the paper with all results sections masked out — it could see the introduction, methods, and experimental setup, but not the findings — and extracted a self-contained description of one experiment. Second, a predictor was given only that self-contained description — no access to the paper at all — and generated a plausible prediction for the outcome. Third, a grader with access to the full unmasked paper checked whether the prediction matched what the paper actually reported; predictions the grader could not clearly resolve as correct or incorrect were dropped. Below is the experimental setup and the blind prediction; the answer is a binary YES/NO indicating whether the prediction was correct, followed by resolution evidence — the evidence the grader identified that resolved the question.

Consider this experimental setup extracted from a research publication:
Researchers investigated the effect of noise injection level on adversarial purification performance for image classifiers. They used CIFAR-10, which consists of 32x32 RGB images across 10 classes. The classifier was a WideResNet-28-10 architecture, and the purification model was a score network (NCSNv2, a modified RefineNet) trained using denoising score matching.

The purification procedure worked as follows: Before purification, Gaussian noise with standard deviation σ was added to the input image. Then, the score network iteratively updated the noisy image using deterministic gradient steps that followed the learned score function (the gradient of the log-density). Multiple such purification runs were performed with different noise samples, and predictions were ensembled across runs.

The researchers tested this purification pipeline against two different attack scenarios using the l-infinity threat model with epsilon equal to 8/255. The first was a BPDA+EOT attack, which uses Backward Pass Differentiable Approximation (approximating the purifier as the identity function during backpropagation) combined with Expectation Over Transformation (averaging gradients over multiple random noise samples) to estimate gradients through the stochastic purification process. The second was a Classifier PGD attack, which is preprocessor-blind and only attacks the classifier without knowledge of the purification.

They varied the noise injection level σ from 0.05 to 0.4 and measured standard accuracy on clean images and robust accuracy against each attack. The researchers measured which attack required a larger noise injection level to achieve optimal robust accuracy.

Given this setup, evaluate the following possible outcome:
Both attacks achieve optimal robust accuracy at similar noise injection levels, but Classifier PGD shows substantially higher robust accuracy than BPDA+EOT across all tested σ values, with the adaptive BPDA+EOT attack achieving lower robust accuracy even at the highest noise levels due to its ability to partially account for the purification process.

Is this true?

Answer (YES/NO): NO